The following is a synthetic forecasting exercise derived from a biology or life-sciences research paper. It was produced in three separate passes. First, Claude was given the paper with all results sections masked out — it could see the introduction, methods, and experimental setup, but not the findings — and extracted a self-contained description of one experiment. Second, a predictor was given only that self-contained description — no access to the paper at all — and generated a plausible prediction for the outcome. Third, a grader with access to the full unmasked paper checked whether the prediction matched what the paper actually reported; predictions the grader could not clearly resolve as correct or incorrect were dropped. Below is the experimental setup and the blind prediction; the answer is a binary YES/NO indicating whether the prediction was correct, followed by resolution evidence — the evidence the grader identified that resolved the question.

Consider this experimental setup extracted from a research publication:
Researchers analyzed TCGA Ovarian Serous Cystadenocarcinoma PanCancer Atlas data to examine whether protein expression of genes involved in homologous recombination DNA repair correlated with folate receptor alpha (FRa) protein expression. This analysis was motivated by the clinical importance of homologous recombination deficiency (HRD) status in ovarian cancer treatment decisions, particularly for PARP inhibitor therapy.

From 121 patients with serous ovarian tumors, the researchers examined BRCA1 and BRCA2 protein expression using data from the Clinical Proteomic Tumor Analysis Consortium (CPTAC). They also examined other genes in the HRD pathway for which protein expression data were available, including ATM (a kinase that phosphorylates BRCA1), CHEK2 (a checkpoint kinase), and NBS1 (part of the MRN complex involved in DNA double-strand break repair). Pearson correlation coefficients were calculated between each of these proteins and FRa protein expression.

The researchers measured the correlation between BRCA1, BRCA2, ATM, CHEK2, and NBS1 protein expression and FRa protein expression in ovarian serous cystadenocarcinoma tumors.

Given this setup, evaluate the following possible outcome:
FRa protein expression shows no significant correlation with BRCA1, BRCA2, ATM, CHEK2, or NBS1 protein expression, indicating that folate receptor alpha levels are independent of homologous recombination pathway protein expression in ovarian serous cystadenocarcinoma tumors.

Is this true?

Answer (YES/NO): YES